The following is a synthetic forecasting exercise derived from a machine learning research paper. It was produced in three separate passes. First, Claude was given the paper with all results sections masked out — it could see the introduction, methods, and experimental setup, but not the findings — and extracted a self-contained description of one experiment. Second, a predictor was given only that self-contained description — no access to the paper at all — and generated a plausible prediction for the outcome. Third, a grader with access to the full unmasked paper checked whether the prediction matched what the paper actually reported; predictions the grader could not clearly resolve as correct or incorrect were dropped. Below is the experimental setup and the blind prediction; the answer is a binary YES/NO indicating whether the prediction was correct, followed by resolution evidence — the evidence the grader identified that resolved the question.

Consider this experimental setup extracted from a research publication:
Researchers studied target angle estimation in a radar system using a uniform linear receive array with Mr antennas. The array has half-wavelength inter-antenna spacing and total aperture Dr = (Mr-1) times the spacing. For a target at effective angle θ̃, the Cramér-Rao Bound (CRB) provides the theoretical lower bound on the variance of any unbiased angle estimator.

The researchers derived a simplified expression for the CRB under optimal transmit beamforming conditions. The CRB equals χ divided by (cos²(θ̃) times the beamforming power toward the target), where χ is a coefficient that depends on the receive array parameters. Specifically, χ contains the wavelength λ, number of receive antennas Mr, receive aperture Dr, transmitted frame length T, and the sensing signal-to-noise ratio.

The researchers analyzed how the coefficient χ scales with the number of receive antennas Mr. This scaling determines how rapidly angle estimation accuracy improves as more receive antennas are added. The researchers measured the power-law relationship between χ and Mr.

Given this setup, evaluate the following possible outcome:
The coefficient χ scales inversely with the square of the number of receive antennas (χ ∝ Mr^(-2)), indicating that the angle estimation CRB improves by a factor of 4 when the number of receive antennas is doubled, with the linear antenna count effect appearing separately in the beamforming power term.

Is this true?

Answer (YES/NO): NO